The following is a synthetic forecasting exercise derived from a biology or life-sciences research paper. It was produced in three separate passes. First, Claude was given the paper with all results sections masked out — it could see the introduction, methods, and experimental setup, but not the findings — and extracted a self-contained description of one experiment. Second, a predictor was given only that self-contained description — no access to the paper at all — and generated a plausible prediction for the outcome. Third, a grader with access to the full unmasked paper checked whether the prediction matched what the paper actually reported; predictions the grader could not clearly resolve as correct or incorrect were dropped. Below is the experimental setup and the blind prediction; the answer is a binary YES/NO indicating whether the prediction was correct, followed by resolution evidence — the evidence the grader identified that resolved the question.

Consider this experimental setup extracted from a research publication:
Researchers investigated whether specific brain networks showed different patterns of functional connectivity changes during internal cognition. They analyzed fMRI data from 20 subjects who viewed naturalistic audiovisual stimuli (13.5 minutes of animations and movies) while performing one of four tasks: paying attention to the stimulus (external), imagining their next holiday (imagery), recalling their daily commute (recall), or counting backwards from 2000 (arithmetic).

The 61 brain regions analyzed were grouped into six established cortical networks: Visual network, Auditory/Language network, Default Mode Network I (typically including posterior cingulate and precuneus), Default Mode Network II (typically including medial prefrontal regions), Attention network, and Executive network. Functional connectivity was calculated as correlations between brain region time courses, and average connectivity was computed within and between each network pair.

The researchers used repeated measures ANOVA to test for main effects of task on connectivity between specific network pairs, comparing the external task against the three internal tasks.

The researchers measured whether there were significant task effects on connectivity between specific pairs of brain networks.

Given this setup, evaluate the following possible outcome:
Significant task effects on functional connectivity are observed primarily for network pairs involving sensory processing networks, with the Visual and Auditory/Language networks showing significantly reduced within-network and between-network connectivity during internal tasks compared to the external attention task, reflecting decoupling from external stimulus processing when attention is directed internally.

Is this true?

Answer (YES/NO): NO